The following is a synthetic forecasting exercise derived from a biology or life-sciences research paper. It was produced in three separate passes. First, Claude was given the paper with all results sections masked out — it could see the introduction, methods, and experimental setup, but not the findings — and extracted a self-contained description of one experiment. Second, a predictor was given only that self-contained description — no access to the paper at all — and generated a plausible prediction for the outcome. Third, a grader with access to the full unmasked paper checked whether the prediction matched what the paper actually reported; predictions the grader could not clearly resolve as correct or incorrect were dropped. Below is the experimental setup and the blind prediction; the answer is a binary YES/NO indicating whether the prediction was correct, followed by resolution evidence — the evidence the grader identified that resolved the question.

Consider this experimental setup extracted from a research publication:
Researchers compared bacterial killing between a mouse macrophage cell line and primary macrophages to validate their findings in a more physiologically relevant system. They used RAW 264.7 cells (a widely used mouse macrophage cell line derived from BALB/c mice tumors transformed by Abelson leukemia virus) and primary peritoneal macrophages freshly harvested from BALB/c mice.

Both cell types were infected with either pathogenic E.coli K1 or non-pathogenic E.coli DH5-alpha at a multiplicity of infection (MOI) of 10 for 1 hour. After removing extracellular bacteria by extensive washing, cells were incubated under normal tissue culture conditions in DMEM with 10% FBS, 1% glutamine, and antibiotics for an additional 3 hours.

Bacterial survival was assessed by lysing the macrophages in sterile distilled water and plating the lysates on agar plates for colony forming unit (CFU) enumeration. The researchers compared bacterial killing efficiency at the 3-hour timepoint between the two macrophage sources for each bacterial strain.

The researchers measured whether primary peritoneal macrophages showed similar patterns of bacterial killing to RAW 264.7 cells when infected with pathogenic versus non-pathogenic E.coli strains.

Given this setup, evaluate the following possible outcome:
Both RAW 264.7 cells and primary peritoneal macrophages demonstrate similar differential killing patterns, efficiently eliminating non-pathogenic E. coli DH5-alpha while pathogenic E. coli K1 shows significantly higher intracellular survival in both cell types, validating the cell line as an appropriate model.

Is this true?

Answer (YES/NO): NO